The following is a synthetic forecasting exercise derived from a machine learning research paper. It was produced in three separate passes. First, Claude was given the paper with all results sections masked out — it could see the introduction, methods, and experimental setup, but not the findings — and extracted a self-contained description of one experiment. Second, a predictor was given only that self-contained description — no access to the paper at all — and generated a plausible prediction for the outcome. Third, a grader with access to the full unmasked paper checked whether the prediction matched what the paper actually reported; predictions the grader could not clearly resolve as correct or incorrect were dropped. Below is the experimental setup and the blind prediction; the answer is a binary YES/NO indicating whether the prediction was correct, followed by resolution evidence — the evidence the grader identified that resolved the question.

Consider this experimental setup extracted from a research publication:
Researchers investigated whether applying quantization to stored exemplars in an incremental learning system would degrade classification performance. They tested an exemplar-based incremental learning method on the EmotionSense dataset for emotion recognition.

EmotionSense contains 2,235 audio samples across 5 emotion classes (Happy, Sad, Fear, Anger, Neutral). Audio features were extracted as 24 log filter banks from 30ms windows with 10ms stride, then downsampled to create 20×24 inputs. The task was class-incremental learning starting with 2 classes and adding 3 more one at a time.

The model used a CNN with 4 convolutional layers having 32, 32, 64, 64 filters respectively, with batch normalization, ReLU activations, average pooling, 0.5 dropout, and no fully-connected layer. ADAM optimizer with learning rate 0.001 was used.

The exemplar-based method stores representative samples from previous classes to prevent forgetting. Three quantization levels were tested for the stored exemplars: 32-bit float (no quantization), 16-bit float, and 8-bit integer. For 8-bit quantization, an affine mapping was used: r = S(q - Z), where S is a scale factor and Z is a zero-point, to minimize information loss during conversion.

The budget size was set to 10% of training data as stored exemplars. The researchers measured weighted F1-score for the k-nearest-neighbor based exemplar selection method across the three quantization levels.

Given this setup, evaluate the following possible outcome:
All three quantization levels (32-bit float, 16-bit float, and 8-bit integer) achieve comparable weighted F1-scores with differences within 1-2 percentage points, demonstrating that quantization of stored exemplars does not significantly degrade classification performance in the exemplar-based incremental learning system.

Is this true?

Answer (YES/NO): NO